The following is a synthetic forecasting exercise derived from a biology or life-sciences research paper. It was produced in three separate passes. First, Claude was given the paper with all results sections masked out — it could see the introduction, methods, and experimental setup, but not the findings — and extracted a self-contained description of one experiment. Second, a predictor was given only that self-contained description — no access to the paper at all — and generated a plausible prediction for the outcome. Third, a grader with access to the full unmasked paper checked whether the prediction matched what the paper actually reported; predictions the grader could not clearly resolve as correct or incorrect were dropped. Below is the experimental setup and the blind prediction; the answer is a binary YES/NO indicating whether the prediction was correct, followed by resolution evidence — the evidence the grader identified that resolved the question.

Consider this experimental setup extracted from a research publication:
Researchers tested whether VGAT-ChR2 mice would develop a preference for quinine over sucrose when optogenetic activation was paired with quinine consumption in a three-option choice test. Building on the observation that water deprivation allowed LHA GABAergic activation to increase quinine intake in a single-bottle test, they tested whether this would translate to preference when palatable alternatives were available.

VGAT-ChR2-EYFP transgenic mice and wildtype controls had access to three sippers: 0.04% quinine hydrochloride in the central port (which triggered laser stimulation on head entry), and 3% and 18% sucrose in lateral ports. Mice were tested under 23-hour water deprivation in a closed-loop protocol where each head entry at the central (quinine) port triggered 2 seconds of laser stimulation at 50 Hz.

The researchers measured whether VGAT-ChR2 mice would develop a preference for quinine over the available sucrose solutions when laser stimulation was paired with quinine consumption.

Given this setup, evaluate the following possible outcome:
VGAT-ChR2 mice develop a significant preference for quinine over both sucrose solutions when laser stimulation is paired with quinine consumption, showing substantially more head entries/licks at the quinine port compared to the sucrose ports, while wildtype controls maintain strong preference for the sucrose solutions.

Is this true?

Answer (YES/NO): NO